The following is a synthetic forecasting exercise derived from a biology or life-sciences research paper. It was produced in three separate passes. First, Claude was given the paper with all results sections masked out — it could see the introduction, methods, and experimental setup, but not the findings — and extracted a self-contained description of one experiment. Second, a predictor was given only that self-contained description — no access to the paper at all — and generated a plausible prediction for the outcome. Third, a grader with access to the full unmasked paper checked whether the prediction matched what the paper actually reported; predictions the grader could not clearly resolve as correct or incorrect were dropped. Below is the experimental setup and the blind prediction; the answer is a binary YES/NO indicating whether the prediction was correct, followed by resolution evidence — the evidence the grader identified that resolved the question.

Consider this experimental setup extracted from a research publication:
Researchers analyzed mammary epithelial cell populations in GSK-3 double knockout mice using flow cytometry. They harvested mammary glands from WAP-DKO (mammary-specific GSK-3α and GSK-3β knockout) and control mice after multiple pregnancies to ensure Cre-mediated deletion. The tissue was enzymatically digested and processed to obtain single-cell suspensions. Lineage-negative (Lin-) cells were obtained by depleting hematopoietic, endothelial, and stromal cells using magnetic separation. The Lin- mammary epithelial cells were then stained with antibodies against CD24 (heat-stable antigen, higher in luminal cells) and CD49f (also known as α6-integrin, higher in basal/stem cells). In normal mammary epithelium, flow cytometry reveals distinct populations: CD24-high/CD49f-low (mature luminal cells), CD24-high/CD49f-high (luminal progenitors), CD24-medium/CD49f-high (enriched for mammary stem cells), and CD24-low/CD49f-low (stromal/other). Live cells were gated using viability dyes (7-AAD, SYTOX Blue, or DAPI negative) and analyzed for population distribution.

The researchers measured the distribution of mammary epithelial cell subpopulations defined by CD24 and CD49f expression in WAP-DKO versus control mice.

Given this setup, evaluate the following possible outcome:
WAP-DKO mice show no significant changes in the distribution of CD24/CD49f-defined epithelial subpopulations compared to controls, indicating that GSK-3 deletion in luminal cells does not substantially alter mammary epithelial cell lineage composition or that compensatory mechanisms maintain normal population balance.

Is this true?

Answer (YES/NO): YES